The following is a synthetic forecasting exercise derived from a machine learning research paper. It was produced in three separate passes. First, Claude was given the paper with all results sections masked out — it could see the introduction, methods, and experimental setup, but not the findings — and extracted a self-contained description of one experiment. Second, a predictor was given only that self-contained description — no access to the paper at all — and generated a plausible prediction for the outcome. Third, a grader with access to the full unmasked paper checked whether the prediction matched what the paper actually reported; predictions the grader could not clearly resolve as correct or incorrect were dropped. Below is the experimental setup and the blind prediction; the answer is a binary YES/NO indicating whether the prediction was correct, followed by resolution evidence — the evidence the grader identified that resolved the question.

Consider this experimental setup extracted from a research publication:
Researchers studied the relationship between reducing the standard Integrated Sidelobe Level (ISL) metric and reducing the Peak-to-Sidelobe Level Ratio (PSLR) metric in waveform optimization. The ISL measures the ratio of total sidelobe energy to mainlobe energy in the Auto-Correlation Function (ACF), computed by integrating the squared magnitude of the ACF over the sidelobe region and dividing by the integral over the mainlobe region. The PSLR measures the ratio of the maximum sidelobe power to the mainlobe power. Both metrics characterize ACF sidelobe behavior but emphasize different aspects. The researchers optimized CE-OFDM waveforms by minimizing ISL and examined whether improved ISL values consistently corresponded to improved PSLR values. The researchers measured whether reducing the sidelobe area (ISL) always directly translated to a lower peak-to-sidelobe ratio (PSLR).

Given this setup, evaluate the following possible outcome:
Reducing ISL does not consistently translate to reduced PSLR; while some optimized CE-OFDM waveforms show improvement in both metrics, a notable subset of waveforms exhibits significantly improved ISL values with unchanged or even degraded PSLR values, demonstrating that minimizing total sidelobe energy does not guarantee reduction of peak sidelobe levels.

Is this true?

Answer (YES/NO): NO